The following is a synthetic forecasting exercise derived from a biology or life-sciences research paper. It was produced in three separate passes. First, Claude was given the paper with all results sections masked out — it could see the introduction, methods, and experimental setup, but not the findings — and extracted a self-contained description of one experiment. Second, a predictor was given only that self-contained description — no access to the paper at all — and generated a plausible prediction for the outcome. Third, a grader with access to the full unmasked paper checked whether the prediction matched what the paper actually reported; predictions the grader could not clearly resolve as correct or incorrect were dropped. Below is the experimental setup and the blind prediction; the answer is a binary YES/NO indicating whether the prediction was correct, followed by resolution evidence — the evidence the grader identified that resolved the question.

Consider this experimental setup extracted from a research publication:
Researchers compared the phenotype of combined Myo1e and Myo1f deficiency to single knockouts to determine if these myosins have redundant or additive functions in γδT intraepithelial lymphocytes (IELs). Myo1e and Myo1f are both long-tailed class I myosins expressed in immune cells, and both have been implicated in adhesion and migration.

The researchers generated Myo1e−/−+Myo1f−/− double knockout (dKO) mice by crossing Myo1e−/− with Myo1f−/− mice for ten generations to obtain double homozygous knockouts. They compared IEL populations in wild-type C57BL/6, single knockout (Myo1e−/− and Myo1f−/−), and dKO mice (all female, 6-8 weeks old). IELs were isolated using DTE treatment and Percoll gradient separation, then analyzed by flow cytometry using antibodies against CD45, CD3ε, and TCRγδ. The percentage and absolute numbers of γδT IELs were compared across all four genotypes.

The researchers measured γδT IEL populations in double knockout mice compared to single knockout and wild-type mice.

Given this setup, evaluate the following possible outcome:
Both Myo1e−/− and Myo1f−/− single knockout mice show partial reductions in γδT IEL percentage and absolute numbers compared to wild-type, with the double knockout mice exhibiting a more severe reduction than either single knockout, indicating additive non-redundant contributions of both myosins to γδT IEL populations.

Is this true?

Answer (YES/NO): NO